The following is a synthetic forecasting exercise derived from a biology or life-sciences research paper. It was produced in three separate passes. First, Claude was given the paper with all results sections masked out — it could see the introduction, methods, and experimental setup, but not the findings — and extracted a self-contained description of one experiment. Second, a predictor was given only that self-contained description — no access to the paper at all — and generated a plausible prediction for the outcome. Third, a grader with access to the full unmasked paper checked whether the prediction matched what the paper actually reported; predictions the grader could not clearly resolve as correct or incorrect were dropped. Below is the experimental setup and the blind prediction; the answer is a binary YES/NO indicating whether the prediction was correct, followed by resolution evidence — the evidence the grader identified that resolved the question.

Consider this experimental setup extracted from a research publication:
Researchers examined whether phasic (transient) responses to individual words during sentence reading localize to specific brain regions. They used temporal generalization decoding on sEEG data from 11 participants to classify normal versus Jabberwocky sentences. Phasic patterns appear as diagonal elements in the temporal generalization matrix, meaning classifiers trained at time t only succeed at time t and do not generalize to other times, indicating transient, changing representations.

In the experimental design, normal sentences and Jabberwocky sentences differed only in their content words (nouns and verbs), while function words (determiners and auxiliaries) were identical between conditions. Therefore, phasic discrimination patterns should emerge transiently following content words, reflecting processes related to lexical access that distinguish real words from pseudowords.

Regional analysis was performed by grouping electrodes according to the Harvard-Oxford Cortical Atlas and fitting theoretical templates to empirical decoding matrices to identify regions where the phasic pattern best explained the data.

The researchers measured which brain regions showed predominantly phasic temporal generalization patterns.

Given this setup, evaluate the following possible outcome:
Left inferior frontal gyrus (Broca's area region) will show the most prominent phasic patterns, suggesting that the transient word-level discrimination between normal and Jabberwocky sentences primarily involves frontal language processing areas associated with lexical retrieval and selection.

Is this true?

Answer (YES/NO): NO